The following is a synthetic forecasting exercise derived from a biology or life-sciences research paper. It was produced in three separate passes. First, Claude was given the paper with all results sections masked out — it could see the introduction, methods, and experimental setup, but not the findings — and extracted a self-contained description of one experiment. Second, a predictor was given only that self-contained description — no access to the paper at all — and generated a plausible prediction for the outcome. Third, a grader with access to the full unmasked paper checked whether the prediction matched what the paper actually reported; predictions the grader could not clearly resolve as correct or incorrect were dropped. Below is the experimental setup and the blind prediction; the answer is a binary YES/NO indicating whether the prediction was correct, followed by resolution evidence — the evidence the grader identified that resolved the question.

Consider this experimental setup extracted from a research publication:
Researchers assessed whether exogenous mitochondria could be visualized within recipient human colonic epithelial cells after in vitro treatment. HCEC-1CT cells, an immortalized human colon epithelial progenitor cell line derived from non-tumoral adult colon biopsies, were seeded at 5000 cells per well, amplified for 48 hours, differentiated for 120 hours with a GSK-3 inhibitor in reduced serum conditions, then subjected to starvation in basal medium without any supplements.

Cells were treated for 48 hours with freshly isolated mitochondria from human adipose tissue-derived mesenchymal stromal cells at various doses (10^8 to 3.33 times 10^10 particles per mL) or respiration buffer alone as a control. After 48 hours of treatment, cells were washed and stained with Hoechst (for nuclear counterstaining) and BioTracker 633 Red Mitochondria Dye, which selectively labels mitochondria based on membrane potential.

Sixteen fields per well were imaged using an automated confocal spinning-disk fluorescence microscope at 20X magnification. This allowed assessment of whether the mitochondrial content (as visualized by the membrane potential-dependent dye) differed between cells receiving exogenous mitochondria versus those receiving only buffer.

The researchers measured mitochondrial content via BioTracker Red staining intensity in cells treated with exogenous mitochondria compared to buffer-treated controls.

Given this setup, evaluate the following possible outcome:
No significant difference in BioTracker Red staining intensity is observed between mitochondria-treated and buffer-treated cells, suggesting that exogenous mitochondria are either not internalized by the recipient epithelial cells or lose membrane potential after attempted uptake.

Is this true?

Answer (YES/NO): NO